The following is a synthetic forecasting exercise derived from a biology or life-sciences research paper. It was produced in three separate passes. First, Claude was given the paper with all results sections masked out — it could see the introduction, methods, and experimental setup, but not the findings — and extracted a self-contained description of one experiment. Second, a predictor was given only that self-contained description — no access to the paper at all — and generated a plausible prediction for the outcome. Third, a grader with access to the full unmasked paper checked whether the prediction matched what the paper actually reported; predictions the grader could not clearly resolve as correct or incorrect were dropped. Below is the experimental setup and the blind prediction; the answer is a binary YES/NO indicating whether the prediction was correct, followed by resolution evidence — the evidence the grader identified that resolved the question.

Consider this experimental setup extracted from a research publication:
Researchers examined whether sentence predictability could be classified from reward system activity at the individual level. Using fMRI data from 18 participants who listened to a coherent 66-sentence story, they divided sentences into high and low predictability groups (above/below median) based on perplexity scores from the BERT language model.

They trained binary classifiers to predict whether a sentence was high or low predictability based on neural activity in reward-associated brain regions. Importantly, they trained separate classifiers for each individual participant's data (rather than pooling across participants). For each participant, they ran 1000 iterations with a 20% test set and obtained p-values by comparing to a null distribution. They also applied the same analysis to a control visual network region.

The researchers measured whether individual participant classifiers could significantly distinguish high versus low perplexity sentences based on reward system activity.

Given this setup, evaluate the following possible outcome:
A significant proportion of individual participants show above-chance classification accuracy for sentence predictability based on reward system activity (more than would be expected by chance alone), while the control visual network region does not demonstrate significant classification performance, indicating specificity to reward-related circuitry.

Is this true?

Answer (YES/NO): NO